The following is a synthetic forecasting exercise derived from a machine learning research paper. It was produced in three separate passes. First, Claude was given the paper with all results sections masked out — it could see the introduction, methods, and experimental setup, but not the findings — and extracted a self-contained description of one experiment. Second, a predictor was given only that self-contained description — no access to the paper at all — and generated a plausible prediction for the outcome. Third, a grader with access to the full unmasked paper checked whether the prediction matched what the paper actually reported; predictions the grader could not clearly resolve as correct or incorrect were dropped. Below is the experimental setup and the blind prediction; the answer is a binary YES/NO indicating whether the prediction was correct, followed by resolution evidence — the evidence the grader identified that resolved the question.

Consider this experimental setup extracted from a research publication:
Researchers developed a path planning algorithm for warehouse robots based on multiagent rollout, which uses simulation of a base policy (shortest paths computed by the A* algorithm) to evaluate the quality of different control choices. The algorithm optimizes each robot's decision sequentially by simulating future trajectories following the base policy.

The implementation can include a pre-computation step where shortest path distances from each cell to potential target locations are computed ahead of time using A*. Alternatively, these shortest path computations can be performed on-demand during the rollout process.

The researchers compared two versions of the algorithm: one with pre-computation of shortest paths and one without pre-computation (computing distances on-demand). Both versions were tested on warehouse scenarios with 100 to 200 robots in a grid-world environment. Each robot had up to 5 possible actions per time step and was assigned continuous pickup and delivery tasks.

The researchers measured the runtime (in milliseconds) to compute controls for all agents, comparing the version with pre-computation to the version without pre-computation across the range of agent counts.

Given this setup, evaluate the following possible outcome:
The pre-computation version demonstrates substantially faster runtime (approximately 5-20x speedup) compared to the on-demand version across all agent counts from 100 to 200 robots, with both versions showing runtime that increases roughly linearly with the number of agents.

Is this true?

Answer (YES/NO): NO